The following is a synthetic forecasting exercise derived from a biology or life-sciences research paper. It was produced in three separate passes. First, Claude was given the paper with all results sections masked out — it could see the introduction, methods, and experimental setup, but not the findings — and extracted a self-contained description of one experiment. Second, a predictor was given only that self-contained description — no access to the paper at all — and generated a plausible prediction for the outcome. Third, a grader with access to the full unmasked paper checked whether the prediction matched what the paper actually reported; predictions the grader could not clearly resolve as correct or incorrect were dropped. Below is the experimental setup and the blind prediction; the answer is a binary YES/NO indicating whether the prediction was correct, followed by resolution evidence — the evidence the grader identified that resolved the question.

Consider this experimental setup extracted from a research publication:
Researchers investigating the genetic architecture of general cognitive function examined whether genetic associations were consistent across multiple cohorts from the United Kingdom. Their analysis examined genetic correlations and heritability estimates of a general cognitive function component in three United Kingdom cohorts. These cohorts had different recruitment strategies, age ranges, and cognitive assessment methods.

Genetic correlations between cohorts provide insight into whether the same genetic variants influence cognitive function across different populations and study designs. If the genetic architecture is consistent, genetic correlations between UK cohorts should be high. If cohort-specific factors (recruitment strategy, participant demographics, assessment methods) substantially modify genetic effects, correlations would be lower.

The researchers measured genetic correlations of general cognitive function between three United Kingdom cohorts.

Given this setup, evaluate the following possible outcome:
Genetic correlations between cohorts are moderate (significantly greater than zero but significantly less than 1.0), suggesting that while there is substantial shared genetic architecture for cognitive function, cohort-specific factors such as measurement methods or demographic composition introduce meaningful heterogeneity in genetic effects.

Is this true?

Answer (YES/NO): NO